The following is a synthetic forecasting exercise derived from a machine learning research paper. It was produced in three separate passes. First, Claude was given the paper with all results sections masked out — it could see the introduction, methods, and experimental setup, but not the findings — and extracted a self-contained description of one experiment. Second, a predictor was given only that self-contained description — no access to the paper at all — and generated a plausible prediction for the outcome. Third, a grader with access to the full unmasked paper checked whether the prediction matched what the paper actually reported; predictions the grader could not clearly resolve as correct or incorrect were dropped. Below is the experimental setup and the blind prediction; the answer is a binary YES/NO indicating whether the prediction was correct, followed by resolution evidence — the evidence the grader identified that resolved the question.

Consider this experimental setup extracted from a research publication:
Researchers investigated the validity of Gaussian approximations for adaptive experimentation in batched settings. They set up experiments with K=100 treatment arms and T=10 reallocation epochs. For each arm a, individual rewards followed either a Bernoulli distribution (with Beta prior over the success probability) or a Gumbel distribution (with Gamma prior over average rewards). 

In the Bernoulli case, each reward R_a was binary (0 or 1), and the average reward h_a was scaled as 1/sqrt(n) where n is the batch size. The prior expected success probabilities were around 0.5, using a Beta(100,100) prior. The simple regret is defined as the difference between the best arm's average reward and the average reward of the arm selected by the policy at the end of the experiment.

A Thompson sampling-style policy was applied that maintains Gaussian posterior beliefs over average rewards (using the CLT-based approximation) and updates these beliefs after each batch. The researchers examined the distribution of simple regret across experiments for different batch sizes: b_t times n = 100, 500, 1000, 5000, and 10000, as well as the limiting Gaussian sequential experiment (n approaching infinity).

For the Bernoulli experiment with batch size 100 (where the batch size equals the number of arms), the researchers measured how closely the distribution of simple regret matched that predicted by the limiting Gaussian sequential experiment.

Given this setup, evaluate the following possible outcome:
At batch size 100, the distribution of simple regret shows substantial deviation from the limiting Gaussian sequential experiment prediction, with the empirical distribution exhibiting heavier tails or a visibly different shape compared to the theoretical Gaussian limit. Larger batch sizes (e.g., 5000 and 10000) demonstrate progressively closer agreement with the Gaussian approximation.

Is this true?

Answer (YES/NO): NO